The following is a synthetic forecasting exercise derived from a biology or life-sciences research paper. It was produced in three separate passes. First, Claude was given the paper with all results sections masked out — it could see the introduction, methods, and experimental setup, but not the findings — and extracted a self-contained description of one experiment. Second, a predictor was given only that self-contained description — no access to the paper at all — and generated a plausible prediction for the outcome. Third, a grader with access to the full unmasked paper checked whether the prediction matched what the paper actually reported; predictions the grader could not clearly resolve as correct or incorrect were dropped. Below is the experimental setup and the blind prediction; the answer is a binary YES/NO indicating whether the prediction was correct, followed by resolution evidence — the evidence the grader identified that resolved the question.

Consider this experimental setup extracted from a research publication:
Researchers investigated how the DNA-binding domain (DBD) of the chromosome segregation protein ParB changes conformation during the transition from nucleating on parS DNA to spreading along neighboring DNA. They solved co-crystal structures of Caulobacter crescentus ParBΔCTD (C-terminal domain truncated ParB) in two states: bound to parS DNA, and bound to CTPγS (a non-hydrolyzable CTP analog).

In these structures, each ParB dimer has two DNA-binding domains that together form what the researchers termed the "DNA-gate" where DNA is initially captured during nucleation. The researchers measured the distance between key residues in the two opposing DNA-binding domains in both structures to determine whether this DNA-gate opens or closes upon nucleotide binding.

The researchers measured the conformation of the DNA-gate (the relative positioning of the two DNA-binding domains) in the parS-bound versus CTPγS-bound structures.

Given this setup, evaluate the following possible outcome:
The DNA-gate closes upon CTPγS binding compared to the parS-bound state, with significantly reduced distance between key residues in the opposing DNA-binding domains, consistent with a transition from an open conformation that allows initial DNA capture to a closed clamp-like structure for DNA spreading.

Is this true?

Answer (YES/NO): YES